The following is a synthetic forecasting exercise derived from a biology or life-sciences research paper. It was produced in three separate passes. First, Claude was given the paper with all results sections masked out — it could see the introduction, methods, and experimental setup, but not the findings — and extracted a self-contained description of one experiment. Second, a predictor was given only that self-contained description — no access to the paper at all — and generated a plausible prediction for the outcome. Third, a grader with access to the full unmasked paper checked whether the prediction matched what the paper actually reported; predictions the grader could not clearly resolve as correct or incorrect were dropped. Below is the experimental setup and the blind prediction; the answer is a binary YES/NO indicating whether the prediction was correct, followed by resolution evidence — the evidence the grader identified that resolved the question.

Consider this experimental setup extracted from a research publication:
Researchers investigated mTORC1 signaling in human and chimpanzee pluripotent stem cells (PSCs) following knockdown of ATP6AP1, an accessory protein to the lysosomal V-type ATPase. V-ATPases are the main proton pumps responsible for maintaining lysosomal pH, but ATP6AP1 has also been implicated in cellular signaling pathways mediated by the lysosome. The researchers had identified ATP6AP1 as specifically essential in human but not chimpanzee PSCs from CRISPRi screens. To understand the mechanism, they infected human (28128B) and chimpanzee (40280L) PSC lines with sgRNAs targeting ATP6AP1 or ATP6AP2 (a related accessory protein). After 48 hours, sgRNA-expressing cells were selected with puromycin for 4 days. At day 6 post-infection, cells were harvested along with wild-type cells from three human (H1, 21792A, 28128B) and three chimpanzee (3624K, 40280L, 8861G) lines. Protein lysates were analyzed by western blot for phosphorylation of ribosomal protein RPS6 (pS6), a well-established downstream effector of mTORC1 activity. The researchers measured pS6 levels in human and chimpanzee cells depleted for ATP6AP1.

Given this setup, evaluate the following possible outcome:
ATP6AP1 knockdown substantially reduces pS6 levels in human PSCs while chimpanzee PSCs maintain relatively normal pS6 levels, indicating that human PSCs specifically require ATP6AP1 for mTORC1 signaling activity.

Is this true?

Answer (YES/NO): NO